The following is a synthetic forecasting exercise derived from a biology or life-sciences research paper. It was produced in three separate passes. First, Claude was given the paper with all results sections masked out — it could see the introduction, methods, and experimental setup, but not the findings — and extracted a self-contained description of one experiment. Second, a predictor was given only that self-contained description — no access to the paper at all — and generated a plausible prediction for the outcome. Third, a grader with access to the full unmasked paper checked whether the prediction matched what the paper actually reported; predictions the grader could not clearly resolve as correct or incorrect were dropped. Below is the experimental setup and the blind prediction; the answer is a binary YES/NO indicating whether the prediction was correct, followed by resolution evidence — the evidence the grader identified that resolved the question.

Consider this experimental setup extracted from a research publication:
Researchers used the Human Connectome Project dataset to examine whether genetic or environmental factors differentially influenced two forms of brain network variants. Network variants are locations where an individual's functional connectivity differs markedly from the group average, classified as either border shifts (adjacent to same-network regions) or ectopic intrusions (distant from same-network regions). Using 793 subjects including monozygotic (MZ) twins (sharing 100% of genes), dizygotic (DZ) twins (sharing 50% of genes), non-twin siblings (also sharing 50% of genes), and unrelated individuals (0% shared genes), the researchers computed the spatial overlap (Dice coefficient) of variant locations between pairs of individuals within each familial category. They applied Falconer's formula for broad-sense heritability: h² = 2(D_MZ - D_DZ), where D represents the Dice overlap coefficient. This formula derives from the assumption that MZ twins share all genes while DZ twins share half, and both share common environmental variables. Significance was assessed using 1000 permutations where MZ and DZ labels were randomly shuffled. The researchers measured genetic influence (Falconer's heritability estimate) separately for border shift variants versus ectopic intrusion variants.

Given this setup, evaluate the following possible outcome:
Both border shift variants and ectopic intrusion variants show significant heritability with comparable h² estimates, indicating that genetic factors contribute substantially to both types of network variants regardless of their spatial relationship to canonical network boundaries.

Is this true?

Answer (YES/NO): NO